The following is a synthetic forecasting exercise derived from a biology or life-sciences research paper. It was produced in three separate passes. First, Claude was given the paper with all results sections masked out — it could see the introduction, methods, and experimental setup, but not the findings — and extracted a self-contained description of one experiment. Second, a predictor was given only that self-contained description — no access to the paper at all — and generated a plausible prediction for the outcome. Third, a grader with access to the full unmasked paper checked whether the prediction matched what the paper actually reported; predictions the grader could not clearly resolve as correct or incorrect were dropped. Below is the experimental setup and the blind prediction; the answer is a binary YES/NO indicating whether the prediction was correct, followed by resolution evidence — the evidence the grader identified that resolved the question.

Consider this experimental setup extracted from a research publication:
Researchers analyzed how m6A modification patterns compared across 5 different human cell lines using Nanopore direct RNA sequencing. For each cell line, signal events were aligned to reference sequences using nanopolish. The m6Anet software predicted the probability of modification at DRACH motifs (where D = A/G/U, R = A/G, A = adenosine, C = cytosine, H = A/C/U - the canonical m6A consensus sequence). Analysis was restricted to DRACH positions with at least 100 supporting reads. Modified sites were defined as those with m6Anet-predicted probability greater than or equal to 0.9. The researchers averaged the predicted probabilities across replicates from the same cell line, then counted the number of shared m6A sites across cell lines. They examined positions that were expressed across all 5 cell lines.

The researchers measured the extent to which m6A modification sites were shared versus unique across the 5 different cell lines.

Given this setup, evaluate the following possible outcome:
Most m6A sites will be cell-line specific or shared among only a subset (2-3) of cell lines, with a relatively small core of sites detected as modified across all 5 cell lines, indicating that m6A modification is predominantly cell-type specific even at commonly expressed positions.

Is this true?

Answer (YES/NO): NO